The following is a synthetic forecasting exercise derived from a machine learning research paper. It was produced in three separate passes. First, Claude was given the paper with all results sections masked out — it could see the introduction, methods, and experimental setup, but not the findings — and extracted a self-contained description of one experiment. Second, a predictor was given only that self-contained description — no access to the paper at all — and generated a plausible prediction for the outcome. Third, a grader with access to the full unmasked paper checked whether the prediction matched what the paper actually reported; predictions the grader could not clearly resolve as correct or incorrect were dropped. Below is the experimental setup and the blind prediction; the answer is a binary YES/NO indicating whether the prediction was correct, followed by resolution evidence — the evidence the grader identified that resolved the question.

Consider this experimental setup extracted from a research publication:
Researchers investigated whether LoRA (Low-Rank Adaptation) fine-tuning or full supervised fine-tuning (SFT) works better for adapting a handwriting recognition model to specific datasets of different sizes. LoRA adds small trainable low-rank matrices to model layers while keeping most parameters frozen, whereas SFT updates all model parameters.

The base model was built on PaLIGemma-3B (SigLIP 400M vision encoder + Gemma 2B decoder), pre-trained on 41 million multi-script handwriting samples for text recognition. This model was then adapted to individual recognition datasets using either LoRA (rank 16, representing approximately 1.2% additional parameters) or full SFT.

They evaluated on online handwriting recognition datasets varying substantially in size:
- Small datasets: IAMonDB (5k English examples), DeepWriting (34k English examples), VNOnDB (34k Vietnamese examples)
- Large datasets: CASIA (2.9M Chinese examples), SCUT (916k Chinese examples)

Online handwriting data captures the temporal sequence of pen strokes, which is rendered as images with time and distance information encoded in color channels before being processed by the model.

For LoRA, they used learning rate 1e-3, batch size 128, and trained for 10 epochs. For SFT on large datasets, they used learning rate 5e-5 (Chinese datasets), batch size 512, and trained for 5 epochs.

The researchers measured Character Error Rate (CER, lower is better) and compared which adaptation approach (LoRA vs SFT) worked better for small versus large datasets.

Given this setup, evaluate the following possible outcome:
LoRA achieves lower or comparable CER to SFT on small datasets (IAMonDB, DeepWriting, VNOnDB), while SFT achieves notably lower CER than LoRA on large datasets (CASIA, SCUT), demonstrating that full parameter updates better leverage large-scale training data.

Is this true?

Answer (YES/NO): NO